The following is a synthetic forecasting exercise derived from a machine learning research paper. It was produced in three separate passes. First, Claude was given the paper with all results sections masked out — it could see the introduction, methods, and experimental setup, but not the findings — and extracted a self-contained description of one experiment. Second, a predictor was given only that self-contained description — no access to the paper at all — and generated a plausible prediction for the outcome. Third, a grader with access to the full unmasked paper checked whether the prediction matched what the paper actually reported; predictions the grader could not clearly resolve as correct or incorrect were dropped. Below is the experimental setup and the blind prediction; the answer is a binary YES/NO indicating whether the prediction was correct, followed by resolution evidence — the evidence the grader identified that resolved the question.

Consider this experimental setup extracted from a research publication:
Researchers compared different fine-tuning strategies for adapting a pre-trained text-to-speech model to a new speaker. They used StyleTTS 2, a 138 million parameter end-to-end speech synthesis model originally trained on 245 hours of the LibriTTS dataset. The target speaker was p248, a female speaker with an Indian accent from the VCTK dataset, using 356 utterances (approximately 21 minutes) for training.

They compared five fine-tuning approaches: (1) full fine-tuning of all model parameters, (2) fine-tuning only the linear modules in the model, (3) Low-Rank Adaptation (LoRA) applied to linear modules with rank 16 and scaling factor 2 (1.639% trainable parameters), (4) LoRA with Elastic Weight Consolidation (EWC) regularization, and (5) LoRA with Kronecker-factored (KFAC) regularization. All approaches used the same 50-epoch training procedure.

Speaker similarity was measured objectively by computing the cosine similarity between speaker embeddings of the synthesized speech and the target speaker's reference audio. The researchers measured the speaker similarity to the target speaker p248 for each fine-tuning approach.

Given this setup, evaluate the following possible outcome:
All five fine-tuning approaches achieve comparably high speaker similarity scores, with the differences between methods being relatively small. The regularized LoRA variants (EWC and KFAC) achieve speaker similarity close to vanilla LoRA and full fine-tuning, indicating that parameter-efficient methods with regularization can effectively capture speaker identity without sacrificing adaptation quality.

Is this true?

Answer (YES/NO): NO